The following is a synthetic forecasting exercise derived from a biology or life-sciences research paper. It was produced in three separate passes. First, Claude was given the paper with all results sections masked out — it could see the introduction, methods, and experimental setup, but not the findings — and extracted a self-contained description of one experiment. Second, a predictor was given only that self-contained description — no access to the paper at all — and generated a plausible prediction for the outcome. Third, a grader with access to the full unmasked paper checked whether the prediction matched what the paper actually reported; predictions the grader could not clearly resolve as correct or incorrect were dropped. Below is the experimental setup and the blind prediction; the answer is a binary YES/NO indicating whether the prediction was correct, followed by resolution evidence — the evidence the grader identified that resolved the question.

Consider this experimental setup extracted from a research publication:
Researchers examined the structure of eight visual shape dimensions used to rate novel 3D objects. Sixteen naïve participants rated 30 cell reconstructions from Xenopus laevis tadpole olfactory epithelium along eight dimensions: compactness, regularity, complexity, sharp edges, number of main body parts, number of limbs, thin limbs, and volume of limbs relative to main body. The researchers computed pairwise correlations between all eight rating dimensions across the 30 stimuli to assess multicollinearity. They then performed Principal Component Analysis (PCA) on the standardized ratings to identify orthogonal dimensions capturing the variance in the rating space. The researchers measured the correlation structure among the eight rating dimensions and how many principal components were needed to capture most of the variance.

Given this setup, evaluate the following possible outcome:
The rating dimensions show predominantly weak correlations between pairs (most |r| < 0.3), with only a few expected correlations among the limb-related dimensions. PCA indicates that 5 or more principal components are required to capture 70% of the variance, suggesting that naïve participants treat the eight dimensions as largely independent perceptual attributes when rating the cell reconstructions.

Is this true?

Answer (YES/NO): NO